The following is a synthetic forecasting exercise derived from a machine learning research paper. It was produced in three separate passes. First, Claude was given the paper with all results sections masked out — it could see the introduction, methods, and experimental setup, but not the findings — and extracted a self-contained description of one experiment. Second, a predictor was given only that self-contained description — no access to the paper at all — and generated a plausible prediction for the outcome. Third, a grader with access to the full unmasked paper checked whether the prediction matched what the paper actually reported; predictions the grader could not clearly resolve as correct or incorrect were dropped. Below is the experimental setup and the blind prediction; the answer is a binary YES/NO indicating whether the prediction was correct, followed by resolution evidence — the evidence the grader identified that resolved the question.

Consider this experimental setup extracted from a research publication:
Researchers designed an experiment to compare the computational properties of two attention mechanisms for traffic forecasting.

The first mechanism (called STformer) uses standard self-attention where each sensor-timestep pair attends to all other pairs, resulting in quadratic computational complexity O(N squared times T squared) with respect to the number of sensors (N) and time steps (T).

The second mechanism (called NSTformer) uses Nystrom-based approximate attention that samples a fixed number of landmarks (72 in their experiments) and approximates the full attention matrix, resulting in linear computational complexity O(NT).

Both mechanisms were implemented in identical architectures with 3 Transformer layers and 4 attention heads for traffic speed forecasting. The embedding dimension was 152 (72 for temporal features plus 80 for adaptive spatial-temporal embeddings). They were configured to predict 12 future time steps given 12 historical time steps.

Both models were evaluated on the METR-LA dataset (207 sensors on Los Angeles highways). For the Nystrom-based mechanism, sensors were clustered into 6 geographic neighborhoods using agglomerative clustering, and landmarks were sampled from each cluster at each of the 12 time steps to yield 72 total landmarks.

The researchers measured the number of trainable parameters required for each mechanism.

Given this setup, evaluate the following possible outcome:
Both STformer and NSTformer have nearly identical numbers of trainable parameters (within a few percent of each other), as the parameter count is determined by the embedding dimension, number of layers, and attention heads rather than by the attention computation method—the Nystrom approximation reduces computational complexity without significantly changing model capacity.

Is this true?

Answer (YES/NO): YES